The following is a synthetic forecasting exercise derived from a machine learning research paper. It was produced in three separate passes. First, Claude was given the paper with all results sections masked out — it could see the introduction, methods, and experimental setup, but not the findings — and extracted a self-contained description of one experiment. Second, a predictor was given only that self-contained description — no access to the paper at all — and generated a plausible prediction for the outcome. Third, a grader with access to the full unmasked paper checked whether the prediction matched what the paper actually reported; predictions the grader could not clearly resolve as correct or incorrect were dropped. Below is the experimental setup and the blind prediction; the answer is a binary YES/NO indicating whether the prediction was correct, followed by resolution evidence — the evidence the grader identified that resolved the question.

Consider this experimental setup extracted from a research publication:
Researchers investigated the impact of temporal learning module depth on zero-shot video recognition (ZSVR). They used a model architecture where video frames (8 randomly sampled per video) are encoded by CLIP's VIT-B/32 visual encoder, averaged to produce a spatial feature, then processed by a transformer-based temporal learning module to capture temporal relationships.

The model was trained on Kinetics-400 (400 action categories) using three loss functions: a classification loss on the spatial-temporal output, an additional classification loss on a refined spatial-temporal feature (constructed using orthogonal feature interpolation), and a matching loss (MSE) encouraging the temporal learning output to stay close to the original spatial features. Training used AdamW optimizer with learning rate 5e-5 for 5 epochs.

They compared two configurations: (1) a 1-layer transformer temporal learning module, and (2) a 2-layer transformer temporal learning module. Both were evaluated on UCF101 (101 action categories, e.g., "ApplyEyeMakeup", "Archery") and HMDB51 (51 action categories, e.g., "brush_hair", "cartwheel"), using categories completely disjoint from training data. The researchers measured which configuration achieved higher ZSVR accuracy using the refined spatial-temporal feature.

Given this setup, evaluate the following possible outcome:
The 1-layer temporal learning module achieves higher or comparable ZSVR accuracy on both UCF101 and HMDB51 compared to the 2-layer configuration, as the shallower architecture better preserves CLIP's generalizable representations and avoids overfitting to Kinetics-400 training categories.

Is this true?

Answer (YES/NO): YES